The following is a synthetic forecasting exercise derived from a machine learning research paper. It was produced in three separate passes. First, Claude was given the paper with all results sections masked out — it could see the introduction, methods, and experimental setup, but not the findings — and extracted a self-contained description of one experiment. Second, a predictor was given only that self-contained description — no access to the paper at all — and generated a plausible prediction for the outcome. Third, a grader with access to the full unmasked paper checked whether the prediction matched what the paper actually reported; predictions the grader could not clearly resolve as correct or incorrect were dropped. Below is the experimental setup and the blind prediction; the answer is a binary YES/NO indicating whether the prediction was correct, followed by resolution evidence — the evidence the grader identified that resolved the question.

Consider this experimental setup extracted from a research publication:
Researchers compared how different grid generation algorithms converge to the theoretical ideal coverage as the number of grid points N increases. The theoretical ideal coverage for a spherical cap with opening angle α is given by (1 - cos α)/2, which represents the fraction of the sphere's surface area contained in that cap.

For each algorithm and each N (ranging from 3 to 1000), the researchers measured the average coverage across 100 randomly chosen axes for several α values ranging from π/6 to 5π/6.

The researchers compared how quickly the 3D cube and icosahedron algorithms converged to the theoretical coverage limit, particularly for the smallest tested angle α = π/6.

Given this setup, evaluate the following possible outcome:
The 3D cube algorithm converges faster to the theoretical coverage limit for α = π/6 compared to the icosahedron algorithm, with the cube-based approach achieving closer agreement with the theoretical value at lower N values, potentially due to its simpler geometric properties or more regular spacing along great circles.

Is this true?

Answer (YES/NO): NO